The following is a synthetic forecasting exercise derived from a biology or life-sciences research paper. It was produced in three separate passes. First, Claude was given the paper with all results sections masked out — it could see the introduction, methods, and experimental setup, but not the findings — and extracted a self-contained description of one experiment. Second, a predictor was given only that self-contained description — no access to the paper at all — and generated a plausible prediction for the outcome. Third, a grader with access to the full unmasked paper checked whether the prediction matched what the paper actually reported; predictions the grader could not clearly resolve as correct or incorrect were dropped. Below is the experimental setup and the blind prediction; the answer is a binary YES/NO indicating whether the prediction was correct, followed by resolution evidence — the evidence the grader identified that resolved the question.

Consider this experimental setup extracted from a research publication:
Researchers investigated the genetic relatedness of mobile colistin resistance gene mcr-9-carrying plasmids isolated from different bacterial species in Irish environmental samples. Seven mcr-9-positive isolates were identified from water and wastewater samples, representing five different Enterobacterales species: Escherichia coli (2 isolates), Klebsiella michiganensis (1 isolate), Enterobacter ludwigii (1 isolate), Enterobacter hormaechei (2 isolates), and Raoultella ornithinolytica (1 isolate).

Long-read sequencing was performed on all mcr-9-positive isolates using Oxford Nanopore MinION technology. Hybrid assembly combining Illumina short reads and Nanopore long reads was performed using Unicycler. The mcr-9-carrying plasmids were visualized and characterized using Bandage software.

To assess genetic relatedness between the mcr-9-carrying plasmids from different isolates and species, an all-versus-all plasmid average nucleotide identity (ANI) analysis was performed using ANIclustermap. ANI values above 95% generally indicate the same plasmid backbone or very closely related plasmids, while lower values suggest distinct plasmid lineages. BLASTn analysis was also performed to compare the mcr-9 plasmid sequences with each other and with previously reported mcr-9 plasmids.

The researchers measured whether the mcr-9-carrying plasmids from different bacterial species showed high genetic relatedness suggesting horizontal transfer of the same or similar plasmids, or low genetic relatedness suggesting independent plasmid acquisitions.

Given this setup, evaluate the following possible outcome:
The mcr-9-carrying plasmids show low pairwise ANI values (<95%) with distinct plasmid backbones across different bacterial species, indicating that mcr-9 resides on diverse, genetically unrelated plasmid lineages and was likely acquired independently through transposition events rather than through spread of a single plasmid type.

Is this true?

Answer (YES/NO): NO